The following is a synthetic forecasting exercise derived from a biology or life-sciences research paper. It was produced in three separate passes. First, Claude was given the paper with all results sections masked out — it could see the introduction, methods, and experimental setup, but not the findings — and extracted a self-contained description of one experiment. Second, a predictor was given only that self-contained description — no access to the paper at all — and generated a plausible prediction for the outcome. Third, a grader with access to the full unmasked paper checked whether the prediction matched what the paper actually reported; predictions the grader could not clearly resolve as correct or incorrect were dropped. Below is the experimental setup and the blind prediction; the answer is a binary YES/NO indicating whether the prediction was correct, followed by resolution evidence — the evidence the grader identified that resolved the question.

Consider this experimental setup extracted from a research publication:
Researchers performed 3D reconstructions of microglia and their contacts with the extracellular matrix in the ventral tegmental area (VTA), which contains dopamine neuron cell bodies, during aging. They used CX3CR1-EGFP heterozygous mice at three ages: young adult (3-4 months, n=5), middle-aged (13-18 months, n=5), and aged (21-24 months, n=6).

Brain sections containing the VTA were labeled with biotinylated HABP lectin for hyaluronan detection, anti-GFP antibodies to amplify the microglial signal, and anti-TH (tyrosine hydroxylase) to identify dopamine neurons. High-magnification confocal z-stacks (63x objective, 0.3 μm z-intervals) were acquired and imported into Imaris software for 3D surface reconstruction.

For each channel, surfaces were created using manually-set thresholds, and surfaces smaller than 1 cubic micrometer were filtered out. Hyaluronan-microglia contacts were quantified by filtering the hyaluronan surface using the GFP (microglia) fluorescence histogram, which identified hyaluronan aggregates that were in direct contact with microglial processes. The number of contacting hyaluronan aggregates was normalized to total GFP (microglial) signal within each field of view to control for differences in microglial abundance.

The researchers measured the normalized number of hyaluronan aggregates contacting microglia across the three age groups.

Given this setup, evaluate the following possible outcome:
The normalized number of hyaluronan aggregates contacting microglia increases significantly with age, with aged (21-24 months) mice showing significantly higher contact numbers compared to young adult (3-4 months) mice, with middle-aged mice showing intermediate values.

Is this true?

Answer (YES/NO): NO